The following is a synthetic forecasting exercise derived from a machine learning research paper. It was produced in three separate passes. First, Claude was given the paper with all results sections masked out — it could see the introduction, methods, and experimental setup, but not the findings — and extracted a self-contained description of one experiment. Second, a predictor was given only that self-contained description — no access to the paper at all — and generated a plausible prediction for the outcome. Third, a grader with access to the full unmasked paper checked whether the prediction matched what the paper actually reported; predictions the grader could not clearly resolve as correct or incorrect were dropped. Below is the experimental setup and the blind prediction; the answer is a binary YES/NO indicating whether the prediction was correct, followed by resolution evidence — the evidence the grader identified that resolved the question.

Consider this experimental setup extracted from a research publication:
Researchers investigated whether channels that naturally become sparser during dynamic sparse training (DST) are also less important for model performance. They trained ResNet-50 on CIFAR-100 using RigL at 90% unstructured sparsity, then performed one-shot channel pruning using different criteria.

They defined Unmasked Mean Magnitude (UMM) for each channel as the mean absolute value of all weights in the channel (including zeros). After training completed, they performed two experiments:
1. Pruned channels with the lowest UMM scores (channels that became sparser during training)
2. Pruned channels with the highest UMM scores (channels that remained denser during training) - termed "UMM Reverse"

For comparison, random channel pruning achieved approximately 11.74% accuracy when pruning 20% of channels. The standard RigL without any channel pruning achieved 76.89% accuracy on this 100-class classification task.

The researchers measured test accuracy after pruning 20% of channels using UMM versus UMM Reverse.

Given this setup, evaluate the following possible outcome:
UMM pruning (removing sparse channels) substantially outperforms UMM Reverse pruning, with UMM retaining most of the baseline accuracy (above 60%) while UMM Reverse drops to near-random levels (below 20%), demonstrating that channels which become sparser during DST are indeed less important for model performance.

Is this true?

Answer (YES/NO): YES